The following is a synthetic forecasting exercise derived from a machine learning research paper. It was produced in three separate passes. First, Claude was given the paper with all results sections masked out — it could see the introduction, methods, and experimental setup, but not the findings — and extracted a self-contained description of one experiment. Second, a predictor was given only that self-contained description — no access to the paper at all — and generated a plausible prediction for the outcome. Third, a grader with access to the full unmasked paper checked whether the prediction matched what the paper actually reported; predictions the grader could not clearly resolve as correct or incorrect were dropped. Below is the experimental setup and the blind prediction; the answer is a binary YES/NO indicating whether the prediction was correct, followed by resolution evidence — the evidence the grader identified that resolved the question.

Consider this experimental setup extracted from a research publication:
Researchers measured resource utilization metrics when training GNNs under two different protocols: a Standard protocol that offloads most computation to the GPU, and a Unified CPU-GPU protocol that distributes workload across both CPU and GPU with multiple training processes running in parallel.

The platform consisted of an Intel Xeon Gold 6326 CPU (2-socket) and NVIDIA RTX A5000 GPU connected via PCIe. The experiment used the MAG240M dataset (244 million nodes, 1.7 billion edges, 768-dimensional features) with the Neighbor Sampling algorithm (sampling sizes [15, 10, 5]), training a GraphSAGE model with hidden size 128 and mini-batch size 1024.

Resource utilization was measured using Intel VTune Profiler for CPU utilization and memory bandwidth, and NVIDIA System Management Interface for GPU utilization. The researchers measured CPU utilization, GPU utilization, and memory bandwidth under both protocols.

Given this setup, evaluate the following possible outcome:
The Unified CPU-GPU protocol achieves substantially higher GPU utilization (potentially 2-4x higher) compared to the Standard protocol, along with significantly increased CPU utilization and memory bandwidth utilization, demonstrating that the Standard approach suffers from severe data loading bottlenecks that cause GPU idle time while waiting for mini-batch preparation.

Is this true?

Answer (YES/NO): NO